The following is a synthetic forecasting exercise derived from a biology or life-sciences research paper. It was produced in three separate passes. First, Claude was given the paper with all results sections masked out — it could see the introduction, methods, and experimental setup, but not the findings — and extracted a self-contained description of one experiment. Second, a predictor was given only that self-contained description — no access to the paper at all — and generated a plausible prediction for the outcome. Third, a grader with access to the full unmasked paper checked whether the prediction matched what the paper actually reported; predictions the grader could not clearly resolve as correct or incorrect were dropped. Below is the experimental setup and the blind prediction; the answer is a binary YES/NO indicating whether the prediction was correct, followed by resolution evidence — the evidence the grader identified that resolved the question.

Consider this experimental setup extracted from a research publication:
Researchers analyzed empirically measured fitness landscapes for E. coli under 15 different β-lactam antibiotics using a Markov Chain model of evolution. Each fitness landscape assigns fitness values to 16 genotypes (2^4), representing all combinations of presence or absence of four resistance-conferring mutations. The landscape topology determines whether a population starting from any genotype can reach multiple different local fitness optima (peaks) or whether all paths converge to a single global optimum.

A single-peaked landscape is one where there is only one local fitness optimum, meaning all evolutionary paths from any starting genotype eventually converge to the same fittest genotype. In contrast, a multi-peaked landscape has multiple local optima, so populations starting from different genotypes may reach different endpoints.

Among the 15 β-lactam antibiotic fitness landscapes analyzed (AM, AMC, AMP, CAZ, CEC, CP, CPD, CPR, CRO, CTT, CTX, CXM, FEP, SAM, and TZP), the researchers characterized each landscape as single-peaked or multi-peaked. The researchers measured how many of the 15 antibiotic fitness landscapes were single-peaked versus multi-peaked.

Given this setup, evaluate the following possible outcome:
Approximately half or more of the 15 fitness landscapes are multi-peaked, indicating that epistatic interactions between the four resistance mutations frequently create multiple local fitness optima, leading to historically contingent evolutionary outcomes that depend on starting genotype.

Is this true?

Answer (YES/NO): YES